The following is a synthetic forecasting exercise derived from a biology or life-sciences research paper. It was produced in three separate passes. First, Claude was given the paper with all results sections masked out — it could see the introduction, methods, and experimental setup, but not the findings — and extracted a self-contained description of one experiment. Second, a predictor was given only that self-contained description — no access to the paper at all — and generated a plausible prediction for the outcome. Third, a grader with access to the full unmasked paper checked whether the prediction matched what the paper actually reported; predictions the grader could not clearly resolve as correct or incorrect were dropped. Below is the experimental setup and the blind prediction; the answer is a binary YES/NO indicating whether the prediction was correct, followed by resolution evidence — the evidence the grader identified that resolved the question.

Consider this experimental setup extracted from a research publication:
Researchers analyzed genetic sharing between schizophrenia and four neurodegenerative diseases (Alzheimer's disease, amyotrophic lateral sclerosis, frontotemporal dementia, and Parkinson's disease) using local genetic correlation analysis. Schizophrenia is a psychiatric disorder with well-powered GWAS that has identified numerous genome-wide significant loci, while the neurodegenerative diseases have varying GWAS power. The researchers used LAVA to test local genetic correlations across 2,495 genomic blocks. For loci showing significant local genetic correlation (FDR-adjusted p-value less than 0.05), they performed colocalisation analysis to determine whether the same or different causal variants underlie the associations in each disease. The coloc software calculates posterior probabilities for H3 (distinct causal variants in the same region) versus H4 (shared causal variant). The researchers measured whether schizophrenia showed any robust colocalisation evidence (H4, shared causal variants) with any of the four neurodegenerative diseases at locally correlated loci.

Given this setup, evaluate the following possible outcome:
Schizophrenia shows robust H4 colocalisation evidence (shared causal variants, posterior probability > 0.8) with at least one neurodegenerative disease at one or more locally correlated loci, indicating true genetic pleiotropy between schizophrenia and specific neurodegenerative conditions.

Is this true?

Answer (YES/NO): NO